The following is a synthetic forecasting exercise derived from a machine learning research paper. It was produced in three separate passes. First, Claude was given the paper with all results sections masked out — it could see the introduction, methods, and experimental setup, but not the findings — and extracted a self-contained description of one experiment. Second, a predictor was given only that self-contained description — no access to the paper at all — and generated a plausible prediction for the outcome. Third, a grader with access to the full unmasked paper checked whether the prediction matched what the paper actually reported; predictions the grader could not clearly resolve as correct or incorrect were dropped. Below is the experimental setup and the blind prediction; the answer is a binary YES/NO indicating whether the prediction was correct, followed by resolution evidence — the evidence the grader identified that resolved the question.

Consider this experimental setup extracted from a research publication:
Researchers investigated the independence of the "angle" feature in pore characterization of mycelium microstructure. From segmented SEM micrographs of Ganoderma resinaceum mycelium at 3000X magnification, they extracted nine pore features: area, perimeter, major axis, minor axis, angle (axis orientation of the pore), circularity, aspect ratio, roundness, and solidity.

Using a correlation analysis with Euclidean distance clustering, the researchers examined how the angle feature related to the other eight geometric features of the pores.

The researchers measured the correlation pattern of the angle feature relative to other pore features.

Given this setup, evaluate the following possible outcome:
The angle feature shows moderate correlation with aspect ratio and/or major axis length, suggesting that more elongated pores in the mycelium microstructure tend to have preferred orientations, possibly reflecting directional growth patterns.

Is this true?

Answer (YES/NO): NO